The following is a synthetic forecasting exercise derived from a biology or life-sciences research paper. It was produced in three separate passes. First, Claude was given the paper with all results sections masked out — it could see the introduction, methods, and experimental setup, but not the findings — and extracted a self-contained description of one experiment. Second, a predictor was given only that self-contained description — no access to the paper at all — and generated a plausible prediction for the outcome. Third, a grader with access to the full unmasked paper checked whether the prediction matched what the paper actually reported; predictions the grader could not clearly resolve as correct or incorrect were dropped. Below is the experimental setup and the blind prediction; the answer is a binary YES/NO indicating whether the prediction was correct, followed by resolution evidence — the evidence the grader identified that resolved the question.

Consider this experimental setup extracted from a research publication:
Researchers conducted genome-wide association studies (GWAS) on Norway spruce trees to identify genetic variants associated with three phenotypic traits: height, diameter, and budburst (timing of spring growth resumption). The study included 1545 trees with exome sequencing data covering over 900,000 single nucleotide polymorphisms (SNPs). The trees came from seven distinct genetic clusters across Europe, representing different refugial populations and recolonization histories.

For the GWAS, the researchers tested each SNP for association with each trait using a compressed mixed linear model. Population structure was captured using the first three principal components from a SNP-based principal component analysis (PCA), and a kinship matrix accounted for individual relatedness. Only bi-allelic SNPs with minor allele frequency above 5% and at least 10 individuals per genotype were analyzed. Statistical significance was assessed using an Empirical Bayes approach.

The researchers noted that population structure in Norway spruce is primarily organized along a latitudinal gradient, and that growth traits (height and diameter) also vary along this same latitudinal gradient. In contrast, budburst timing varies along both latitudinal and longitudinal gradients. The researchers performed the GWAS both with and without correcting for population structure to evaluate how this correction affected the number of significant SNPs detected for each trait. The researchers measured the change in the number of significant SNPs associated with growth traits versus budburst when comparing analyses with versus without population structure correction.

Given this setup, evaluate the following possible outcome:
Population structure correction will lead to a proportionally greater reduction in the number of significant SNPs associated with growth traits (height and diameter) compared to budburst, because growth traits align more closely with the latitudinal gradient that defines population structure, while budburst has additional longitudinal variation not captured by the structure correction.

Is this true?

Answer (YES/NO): YES